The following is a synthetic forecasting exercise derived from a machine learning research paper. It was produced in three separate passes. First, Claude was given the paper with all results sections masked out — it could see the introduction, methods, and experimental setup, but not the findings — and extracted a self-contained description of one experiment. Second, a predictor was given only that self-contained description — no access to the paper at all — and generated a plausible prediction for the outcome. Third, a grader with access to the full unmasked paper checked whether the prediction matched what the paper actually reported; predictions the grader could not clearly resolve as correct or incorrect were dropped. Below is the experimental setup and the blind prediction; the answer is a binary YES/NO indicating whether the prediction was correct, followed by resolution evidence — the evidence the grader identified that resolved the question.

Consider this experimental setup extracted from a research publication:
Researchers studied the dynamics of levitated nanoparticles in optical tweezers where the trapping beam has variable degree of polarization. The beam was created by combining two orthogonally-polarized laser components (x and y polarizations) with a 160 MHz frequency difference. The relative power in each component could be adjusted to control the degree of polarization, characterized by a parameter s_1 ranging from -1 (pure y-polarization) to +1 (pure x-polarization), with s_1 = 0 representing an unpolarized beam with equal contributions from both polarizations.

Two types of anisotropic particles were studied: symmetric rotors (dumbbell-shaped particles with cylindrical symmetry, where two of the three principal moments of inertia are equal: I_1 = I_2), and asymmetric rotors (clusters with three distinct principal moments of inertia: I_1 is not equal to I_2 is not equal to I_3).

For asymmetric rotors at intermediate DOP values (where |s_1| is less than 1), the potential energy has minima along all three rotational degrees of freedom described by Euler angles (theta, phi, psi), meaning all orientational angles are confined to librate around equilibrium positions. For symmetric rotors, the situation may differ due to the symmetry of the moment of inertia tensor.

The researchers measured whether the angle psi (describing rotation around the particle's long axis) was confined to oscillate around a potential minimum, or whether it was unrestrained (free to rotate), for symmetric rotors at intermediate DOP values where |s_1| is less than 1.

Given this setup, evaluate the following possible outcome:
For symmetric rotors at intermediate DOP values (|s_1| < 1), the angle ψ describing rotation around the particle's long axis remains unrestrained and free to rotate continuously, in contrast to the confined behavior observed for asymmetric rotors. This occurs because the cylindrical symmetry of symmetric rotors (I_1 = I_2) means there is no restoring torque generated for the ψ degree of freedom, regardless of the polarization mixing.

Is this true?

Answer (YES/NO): YES